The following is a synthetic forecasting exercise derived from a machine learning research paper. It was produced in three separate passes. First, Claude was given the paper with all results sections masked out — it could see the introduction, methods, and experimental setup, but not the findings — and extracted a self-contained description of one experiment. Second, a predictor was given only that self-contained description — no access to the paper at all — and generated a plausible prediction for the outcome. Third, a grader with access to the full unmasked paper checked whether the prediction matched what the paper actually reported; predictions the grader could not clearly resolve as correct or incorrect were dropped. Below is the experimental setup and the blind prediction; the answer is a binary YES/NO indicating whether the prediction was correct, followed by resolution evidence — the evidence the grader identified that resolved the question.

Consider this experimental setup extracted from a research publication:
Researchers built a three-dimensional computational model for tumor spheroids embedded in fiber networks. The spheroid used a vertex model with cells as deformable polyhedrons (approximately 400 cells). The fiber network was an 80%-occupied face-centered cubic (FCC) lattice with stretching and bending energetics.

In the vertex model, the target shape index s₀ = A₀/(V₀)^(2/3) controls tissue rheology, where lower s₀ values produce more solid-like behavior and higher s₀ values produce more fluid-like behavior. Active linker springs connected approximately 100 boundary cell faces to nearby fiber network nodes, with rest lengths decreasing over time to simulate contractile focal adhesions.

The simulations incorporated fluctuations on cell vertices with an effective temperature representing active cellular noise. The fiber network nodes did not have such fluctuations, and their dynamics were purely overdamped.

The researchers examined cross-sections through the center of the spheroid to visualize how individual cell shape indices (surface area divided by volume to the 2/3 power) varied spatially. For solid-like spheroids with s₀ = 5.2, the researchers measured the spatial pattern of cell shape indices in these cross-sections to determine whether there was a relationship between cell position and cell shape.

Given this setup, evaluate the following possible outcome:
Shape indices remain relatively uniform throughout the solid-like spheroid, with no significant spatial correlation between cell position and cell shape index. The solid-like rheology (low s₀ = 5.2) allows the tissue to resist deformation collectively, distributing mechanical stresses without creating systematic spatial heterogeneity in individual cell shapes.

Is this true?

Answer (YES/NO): NO